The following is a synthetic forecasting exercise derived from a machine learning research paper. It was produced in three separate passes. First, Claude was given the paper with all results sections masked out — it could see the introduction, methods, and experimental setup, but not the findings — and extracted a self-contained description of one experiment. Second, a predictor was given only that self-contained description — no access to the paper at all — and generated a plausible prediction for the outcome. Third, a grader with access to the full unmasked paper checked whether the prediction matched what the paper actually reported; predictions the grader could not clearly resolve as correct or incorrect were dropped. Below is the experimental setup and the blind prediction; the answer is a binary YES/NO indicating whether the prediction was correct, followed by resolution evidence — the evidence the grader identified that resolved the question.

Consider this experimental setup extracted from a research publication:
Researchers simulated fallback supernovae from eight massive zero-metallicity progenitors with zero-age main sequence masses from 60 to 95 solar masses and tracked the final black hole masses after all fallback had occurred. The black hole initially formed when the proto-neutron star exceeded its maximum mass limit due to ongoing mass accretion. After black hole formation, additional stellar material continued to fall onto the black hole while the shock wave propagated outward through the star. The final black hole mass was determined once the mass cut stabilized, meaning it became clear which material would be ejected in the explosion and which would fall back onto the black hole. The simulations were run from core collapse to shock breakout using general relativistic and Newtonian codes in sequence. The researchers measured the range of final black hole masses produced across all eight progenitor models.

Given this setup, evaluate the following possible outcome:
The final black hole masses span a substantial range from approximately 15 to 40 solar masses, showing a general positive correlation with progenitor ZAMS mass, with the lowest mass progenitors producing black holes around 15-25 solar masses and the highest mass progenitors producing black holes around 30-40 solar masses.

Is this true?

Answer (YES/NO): NO